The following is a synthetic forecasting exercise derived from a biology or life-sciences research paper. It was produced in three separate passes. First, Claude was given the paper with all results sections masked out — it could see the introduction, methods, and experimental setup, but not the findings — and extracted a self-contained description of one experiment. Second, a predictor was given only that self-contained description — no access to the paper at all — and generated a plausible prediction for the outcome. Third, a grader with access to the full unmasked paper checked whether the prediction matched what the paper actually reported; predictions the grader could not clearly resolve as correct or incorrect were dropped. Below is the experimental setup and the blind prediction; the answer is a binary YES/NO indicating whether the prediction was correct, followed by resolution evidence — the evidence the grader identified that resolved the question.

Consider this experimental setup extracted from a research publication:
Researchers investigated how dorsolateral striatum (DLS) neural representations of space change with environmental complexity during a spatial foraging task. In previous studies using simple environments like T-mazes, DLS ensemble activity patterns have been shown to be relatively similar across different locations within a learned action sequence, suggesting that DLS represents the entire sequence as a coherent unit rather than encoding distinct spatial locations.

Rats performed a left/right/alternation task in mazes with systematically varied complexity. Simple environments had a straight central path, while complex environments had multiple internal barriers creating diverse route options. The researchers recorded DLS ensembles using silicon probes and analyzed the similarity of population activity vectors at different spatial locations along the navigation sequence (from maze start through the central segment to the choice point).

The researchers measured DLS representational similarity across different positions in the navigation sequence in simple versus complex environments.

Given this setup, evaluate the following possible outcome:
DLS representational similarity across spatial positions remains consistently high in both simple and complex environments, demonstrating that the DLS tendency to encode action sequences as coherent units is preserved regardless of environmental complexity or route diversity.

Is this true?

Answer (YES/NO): NO